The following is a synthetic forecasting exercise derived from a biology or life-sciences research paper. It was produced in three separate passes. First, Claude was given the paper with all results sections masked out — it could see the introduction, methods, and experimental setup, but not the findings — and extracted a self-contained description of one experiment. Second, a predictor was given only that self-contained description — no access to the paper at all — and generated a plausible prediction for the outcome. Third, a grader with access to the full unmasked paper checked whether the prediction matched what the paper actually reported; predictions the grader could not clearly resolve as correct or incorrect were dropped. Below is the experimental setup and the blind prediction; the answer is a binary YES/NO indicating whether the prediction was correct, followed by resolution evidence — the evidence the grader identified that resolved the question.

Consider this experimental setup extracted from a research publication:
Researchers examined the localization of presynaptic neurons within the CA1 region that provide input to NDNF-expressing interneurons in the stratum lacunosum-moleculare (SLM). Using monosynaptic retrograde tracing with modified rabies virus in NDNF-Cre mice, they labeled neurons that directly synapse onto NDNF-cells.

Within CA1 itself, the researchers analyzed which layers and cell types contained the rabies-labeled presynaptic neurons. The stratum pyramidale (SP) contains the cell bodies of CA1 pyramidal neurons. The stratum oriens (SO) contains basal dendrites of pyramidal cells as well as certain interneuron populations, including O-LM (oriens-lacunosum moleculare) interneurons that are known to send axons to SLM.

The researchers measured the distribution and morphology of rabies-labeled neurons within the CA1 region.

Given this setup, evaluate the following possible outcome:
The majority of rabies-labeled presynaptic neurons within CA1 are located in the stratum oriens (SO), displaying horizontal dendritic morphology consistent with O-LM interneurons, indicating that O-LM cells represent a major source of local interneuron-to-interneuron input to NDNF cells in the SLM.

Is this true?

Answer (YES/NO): NO